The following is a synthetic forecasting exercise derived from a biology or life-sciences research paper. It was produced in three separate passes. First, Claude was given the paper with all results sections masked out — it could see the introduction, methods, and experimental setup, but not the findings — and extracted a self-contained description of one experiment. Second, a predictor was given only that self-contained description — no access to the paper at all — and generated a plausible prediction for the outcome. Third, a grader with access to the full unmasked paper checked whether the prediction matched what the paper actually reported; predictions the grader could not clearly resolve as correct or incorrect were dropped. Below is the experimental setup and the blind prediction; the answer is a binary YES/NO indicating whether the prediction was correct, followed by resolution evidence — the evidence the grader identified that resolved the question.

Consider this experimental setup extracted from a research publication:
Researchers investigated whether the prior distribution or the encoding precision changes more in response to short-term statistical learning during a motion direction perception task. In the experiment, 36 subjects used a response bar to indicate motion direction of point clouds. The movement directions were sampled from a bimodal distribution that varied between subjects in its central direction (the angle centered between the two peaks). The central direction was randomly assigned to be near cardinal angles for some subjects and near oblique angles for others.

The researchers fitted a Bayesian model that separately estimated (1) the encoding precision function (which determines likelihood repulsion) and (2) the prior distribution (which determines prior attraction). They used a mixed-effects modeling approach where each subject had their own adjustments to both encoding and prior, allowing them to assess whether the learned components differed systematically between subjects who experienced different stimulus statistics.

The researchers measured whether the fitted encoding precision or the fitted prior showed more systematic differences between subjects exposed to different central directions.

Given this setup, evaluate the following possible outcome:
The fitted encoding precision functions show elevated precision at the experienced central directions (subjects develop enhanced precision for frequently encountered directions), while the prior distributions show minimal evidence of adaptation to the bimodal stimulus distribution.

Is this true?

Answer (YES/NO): NO